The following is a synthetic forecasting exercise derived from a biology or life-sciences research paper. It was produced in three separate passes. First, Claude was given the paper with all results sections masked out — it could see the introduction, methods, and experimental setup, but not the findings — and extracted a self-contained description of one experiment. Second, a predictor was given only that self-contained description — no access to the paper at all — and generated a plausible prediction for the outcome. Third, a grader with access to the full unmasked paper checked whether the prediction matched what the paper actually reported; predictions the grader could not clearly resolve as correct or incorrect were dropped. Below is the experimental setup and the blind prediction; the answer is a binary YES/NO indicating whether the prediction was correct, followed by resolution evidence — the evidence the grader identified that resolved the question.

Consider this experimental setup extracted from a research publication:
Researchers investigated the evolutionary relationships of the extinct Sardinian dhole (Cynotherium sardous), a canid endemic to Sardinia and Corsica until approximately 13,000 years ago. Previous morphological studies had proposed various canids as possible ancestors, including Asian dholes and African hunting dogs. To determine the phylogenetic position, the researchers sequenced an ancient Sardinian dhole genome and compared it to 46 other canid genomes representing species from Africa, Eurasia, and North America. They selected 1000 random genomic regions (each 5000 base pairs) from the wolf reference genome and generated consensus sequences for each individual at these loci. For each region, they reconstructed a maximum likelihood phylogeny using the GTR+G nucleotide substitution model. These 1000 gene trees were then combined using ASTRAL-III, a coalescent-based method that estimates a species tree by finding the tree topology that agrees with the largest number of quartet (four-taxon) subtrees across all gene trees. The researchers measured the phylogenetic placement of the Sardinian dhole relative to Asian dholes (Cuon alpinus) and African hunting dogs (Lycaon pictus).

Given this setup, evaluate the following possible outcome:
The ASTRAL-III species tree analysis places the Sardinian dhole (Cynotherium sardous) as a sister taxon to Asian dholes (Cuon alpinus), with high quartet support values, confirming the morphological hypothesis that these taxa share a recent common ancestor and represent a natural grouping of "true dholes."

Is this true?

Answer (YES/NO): NO